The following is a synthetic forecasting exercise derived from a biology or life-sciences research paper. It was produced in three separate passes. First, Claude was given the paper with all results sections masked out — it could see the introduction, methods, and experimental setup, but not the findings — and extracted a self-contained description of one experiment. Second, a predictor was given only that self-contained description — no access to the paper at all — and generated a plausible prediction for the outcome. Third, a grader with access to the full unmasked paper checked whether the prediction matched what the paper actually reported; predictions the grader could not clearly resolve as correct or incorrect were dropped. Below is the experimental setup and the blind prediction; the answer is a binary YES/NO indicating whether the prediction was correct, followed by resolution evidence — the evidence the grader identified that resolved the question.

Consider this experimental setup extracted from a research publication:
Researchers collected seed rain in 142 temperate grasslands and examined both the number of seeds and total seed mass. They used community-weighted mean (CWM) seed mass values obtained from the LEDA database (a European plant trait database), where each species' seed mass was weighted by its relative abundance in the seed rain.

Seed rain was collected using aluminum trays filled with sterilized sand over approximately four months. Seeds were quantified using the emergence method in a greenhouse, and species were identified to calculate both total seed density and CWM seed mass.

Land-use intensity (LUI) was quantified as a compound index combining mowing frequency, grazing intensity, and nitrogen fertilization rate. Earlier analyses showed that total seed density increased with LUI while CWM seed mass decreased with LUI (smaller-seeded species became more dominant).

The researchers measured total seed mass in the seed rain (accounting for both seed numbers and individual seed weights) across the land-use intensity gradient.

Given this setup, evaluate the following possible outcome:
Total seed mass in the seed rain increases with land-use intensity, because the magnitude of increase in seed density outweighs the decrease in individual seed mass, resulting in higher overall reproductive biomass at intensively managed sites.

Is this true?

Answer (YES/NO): NO